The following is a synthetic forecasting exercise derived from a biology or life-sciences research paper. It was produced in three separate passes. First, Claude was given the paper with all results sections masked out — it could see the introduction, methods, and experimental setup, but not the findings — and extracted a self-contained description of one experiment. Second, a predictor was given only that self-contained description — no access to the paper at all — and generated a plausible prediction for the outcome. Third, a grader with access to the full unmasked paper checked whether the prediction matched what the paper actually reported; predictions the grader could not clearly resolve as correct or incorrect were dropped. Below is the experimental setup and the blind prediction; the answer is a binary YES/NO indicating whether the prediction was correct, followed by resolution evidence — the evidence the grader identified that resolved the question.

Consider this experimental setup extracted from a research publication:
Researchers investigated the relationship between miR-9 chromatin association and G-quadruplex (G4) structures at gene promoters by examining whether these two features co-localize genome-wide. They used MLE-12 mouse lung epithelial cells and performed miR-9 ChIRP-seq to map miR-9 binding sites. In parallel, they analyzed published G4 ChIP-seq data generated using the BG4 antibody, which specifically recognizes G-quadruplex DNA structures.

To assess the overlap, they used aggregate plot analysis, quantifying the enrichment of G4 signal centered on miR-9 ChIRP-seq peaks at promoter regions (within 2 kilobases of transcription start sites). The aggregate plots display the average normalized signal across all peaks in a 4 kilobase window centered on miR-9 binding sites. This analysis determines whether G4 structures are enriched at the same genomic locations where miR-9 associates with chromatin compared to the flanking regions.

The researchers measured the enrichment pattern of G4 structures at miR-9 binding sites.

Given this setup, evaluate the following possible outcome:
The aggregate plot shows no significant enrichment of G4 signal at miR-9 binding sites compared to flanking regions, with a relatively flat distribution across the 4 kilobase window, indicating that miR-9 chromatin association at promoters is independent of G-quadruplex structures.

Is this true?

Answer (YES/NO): NO